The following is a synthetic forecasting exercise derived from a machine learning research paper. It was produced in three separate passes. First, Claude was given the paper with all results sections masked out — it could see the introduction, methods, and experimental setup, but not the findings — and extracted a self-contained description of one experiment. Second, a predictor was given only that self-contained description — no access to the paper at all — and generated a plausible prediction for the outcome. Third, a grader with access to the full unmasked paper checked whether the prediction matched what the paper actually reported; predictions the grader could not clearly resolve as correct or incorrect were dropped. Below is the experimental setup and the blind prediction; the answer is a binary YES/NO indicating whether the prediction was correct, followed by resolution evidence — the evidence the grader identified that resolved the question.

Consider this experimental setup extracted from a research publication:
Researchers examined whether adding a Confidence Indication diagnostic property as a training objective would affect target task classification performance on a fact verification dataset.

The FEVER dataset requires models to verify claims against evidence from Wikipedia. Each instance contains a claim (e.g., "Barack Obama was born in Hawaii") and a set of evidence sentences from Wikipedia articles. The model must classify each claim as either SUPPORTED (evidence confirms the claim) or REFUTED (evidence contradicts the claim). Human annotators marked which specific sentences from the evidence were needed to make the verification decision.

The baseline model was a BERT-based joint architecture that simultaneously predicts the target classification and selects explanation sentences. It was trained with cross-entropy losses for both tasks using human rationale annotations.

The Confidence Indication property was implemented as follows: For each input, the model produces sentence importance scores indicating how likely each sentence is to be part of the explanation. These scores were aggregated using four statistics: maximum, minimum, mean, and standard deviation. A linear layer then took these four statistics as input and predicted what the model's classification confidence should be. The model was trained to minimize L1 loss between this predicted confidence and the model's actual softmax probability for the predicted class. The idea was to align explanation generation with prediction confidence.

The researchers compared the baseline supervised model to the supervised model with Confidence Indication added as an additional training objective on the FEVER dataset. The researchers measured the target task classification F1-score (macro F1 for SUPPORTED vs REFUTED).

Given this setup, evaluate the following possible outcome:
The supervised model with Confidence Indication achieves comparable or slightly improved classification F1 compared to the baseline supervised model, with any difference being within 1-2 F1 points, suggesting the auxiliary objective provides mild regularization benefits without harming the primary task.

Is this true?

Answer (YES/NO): NO